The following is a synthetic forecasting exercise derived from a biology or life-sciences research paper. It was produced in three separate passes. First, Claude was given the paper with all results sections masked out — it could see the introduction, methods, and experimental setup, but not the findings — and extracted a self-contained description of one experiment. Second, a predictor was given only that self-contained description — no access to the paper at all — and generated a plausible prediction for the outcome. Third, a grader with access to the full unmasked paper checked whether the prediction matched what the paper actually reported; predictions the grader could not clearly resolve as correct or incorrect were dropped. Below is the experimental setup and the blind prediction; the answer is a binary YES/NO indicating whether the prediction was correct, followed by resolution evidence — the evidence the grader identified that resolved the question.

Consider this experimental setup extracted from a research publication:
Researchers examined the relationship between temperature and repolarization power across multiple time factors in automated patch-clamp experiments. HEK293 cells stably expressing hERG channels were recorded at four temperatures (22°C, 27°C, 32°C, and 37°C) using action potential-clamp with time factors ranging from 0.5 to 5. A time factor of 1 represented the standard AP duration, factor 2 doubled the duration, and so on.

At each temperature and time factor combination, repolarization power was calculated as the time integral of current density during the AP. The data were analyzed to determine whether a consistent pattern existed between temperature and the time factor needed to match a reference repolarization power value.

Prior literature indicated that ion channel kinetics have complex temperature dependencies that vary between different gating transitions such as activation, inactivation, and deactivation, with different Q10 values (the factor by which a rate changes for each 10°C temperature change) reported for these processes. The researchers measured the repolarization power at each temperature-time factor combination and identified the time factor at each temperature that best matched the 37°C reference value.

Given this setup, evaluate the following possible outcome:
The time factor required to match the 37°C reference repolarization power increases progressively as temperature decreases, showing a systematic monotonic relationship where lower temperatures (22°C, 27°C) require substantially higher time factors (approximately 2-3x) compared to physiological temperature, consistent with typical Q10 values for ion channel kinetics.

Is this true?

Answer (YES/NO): YES